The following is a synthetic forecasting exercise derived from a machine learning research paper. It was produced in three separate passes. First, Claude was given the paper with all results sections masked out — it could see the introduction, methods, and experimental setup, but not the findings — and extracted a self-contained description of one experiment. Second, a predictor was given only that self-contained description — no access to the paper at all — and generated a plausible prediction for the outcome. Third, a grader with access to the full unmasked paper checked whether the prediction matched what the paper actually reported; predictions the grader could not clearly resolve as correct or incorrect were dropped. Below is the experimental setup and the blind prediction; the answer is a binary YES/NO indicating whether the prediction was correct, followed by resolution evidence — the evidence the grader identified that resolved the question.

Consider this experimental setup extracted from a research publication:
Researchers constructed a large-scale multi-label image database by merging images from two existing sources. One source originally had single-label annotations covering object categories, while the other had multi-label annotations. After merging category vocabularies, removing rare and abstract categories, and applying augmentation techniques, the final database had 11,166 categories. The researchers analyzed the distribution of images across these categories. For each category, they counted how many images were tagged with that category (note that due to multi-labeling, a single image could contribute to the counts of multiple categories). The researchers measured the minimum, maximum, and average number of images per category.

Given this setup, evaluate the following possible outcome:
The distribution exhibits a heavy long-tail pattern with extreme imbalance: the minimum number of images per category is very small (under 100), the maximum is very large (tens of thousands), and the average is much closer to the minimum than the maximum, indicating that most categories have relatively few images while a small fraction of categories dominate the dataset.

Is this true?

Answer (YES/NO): NO